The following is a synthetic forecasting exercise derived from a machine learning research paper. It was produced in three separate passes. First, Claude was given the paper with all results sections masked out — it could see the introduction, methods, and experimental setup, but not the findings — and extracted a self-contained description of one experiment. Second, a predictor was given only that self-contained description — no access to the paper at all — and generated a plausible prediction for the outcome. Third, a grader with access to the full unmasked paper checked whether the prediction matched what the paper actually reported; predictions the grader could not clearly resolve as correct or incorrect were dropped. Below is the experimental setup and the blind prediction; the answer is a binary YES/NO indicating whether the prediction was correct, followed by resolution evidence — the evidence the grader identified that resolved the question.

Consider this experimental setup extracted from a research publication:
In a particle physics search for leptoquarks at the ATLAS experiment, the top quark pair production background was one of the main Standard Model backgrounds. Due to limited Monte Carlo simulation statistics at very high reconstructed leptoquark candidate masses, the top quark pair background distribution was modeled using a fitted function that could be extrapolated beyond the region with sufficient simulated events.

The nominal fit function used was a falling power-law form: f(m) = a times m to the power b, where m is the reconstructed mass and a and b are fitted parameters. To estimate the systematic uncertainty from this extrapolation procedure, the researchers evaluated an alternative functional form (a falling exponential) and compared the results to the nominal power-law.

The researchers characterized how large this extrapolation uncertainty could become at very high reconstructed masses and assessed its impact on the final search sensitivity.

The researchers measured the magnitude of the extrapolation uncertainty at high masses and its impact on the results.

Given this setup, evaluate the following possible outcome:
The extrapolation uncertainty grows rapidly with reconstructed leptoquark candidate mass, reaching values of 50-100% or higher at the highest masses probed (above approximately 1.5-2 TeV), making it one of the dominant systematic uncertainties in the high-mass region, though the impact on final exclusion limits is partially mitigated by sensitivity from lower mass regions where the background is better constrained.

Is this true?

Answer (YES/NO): NO